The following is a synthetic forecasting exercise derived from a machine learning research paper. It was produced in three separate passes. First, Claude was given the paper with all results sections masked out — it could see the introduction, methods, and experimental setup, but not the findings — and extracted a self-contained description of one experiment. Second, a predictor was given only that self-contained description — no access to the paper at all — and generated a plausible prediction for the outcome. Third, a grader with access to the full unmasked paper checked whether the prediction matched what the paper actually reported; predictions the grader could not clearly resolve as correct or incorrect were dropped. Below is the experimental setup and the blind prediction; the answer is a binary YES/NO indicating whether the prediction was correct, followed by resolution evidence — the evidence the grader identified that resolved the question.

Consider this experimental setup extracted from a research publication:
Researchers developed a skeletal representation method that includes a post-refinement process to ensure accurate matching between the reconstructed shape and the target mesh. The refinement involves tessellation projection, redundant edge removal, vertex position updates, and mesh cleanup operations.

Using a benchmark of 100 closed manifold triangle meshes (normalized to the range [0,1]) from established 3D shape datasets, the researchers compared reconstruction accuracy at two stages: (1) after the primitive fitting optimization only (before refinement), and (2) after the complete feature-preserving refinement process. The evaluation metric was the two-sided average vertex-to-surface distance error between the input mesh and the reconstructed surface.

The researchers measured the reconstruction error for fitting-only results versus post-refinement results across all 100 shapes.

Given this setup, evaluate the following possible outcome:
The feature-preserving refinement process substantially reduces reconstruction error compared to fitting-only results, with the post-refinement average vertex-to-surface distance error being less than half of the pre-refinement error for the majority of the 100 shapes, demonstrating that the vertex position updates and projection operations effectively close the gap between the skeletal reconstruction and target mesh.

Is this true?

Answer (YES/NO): NO